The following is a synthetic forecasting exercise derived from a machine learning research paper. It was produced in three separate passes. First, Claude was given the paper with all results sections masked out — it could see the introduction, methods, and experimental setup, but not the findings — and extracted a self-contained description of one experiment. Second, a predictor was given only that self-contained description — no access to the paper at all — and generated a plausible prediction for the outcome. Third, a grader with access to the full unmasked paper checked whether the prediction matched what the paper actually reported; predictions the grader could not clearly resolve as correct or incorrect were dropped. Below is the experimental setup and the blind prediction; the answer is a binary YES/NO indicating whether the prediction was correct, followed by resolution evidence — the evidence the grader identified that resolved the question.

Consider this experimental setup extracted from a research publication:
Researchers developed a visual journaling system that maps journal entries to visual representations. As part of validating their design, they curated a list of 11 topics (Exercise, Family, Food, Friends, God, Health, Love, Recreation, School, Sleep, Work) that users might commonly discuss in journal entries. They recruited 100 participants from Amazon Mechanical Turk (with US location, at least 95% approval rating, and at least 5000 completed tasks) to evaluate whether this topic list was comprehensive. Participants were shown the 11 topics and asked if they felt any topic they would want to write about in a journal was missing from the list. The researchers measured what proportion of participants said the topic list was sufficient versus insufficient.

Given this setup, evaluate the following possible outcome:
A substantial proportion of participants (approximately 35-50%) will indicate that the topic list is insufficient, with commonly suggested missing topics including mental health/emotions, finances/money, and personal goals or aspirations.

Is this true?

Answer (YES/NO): NO